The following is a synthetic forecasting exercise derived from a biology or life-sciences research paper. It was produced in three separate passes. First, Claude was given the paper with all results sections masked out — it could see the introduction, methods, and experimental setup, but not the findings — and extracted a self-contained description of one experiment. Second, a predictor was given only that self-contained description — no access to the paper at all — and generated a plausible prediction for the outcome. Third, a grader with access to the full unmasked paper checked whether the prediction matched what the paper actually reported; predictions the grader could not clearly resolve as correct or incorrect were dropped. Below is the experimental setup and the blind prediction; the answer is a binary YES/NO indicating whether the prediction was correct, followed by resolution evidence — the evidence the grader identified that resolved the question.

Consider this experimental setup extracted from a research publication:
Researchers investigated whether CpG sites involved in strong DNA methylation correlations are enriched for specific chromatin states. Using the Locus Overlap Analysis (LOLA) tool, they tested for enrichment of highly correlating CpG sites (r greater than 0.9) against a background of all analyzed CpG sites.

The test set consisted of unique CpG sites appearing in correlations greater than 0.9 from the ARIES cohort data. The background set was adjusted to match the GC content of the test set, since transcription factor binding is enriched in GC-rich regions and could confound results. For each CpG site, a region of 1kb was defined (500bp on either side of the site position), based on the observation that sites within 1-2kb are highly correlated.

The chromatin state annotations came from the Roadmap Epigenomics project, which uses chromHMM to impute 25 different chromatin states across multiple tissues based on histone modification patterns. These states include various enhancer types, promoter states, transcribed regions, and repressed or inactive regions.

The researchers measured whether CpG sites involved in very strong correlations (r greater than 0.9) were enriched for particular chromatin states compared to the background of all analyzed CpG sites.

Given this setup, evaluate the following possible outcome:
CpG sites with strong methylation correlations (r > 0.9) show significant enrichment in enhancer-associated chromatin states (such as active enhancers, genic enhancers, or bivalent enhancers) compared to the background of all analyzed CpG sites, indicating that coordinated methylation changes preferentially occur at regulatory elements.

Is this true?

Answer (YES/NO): NO